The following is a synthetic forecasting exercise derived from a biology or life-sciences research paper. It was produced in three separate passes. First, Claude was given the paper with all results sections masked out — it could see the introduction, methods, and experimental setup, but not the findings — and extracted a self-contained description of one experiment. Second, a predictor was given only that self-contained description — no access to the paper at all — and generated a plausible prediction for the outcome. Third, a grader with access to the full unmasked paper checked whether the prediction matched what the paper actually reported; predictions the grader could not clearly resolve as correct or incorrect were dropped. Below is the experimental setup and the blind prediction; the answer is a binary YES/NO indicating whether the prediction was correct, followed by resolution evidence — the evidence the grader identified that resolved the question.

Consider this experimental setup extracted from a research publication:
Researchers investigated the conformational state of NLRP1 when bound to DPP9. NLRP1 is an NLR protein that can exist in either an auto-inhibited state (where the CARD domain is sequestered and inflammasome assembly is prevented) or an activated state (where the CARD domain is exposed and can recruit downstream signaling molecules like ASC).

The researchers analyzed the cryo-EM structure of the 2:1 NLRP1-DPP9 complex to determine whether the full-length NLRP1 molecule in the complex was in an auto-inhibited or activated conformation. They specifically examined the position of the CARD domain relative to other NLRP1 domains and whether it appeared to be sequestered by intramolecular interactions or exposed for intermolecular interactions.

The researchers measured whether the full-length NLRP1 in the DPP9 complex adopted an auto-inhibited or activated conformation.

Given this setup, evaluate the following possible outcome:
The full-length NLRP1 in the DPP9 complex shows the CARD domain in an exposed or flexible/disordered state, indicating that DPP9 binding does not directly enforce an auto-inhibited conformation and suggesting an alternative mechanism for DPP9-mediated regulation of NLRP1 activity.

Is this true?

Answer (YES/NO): YES